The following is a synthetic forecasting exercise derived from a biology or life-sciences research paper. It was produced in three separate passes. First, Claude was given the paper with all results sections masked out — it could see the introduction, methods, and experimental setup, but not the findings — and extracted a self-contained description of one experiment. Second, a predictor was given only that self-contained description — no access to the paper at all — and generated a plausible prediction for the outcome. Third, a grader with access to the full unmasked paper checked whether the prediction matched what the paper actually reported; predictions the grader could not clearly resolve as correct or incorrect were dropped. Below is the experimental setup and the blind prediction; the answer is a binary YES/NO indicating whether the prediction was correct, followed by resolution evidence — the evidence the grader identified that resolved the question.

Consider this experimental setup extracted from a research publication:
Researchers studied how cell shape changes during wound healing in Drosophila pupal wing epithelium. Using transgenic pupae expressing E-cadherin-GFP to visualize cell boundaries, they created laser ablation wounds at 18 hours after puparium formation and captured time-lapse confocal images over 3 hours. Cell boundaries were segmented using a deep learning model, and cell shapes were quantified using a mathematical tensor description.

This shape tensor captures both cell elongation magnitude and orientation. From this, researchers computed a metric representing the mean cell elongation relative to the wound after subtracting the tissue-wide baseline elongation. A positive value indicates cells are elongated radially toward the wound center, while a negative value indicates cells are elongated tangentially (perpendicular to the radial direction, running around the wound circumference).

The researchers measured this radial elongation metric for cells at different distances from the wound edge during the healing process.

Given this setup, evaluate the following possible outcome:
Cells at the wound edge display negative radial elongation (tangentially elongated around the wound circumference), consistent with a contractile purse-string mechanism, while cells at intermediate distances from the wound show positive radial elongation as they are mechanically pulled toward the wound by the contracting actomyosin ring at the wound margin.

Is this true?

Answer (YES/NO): NO